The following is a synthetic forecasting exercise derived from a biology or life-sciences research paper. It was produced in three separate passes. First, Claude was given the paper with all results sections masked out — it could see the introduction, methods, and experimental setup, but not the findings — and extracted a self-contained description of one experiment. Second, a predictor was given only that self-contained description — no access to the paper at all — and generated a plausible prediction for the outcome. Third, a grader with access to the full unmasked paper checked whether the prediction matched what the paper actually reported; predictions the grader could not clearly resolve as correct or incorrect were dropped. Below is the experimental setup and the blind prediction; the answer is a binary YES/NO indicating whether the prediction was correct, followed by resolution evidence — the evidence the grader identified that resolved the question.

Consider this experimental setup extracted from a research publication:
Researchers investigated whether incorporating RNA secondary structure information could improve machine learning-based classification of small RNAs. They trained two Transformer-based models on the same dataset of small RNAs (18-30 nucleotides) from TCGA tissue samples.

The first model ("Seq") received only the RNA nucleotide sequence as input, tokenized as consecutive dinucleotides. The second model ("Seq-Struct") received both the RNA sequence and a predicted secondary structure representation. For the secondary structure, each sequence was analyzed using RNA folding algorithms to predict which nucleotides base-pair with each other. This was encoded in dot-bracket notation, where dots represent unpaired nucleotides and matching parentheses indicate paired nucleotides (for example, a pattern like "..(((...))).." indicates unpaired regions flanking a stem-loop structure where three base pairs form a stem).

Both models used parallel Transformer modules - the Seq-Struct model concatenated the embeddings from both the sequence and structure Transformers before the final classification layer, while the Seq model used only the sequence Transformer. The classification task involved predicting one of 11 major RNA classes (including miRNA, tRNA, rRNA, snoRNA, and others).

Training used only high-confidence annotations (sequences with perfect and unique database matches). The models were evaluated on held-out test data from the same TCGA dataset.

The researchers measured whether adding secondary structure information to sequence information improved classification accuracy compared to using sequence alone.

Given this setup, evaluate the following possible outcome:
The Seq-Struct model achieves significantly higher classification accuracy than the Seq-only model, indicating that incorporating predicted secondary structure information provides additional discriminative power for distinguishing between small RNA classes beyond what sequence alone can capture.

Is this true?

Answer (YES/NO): NO